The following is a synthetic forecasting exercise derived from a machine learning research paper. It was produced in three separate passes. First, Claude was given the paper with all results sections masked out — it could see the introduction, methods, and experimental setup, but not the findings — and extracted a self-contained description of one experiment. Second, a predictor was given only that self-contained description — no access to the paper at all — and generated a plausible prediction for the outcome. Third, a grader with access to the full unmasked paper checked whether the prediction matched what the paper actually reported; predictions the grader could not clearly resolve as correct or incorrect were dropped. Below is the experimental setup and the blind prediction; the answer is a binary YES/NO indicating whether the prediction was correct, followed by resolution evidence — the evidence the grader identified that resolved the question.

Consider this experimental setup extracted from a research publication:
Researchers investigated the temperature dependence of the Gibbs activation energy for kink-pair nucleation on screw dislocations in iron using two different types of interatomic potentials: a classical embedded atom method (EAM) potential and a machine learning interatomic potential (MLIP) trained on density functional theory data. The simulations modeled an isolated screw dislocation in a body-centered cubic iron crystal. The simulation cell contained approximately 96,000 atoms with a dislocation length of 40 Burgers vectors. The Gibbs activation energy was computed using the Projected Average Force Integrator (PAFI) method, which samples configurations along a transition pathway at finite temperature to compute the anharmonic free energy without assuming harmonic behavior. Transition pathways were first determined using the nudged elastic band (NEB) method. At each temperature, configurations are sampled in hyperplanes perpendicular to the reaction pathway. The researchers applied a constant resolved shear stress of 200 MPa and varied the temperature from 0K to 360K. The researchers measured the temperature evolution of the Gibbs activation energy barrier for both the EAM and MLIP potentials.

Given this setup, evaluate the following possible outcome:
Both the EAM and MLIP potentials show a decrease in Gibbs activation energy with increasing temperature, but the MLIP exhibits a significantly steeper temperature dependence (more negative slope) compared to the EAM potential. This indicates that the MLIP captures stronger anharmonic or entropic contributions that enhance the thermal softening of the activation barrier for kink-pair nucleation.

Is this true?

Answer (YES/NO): NO